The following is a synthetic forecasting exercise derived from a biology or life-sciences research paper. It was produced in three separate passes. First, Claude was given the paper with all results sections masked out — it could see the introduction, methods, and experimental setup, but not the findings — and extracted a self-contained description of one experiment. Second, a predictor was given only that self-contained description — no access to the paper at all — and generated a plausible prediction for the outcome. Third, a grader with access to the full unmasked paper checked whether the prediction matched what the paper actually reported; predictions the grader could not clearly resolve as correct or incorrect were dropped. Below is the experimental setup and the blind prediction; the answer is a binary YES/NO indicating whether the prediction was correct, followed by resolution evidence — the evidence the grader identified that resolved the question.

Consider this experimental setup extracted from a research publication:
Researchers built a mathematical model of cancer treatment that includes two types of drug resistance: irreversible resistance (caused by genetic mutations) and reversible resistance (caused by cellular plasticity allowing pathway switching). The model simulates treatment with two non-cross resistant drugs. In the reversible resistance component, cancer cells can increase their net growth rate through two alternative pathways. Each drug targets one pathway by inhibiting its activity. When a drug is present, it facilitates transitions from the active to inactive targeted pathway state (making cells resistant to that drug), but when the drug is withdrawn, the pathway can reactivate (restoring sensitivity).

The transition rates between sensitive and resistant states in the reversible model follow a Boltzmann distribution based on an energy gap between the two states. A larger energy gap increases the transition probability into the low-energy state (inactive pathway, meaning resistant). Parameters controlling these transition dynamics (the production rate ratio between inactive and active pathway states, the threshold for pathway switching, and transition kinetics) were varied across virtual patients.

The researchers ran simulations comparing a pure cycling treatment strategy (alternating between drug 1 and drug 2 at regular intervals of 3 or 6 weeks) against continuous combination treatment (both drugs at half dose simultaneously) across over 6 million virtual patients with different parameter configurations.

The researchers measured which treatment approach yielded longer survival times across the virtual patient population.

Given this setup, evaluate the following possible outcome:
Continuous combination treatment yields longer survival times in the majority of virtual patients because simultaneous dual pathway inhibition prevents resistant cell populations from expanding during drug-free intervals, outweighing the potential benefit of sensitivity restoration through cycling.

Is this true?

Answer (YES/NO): NO